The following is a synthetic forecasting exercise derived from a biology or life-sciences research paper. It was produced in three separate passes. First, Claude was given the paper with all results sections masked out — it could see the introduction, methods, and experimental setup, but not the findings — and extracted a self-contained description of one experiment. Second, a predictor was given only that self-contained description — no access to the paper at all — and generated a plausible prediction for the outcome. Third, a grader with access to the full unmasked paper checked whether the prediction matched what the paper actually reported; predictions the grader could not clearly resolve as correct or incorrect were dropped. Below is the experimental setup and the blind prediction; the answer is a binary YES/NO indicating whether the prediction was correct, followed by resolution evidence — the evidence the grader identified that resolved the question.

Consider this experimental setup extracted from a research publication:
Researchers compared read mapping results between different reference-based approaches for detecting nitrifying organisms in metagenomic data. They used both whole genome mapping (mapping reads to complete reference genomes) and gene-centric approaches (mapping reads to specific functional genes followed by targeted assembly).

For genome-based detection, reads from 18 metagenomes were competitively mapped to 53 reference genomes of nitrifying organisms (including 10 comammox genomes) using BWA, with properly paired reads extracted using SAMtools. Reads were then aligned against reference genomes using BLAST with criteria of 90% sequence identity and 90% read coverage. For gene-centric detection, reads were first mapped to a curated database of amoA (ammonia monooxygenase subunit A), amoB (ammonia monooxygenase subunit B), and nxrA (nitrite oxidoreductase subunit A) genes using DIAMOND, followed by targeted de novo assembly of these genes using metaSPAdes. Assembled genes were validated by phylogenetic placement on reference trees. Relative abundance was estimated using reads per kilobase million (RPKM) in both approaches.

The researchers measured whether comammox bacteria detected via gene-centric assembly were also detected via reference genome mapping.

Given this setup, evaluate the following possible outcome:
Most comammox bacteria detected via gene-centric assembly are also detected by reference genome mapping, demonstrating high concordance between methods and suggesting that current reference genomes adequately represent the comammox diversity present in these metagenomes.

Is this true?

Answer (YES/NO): YES